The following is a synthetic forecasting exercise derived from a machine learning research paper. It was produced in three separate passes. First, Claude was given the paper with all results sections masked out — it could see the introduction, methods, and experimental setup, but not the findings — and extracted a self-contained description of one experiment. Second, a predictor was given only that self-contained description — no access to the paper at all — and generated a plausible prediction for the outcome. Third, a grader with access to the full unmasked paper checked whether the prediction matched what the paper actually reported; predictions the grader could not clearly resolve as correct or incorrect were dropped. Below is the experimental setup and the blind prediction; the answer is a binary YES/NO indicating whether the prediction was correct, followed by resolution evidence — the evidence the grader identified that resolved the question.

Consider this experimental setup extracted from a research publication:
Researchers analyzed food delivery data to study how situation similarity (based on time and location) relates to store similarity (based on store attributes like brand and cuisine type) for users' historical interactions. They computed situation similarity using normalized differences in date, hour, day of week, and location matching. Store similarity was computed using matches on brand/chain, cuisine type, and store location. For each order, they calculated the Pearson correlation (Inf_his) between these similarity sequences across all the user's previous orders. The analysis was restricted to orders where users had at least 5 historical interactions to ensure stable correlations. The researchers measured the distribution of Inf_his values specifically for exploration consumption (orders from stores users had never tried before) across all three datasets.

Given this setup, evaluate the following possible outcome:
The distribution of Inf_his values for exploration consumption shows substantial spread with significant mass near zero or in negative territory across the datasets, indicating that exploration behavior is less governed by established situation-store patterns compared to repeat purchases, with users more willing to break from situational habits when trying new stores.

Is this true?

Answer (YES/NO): YES